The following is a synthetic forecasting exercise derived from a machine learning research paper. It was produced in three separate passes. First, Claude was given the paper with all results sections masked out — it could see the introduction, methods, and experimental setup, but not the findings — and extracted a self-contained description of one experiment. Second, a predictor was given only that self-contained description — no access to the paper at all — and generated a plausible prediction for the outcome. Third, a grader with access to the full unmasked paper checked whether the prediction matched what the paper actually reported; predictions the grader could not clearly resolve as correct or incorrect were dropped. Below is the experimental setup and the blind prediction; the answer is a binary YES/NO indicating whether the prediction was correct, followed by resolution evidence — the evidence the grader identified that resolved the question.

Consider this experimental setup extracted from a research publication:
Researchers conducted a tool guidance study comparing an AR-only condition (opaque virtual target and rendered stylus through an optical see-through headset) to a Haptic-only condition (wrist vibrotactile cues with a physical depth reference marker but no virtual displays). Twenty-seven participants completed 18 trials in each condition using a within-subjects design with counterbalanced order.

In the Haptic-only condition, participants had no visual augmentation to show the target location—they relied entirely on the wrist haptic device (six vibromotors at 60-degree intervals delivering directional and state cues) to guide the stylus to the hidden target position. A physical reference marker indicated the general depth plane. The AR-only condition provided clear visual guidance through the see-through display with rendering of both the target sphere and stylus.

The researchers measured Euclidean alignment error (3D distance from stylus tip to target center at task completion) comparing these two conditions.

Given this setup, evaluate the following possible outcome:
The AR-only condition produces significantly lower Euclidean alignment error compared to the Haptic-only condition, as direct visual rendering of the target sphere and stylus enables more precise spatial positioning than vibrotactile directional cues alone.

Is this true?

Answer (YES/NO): NO